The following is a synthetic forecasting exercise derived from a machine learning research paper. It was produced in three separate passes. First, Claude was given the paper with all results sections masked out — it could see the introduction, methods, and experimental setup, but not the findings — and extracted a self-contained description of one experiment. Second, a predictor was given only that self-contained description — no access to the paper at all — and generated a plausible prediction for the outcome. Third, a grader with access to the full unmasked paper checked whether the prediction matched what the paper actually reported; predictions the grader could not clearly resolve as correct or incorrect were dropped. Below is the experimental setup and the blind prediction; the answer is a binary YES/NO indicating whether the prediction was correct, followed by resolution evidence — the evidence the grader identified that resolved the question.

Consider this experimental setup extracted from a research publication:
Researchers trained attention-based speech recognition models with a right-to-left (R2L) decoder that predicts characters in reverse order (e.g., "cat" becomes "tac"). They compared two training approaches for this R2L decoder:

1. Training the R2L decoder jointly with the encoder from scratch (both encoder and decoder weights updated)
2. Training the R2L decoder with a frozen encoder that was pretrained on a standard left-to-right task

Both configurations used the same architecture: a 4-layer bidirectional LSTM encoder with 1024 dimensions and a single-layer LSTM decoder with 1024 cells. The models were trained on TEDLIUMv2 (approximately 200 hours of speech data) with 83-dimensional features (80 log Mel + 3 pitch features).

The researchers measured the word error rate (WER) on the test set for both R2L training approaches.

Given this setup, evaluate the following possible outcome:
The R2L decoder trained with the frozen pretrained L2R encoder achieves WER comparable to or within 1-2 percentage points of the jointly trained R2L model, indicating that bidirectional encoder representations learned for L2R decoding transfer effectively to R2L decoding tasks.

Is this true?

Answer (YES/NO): NO